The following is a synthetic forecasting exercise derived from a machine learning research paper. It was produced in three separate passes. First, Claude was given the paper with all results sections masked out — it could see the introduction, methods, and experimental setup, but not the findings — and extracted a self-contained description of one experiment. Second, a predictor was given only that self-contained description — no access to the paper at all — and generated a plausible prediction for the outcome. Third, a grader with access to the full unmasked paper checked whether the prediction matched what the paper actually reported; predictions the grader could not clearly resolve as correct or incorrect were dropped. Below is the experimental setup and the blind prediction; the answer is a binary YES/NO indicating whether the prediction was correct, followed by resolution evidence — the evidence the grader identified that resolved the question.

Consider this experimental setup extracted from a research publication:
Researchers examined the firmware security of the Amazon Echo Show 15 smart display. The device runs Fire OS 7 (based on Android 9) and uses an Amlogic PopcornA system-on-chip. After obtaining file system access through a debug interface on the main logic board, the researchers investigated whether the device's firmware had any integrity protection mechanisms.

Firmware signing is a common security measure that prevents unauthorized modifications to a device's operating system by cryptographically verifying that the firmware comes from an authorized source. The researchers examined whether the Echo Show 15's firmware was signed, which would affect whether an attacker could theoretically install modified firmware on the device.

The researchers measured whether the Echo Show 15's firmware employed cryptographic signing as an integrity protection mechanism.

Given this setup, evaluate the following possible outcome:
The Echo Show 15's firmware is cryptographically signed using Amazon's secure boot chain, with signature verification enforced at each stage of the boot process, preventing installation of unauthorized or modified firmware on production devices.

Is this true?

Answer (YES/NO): NO